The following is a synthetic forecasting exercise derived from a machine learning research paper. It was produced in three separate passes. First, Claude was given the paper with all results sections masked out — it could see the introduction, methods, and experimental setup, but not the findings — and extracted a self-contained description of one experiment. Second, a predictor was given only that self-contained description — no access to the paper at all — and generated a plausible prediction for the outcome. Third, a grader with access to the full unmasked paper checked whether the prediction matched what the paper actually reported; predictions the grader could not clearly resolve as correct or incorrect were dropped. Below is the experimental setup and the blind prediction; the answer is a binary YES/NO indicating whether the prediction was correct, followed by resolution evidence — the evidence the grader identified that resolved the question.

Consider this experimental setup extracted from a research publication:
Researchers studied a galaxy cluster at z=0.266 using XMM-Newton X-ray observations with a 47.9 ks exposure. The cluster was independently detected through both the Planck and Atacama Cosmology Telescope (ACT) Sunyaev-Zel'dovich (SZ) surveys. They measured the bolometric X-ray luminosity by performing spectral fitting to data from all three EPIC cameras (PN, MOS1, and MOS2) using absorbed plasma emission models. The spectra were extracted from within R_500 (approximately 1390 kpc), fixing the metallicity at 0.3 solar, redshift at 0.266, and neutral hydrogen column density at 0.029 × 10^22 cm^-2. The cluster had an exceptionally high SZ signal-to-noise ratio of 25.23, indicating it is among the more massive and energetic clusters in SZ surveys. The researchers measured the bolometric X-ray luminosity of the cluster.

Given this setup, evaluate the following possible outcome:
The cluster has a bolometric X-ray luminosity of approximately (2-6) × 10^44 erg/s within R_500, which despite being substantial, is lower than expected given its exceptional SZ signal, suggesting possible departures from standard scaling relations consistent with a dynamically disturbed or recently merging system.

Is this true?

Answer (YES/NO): NO